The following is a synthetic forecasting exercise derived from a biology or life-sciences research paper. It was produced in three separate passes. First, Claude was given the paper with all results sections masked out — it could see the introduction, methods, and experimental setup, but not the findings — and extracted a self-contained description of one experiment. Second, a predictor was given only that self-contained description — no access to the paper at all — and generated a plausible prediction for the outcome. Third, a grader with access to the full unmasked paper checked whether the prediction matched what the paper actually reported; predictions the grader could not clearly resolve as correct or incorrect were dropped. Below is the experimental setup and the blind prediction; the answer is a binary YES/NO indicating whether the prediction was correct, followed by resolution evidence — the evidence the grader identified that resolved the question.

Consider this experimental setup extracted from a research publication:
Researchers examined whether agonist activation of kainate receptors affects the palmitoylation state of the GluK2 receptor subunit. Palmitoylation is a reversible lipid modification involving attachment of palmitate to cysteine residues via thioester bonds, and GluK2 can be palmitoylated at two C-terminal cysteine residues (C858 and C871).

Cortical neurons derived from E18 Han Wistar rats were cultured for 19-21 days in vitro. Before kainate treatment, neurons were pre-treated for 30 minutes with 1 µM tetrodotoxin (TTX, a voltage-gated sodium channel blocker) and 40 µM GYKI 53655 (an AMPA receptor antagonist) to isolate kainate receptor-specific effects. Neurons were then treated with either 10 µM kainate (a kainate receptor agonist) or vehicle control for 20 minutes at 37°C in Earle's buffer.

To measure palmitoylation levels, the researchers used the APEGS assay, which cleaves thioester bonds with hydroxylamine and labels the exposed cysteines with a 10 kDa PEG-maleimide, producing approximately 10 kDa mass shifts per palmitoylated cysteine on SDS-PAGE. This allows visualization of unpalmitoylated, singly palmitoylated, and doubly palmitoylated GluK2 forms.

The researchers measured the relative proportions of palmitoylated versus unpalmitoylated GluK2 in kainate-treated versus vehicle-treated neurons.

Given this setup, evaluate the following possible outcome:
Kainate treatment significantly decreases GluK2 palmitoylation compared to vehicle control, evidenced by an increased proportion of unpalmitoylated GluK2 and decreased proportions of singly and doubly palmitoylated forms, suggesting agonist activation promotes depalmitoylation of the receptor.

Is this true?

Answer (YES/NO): NO